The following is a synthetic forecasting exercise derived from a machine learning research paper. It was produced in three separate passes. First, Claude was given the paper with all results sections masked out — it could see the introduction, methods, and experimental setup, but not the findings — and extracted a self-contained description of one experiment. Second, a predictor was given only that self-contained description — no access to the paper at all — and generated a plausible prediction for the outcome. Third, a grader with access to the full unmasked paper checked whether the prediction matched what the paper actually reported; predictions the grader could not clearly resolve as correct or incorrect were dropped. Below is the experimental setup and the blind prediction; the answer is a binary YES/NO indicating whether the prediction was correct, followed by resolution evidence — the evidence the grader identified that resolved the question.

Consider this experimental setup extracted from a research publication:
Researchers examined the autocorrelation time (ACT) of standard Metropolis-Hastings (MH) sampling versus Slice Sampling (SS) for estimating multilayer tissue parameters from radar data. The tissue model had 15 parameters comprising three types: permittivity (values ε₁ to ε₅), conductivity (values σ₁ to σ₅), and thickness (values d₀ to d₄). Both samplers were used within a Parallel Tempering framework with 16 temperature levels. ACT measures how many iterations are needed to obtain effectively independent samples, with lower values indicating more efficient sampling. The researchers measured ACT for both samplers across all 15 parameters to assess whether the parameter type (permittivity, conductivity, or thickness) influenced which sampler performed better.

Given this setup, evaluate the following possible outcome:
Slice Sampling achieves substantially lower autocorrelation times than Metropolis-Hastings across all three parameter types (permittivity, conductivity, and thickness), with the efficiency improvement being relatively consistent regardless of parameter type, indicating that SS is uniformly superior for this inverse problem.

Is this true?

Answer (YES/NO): NO